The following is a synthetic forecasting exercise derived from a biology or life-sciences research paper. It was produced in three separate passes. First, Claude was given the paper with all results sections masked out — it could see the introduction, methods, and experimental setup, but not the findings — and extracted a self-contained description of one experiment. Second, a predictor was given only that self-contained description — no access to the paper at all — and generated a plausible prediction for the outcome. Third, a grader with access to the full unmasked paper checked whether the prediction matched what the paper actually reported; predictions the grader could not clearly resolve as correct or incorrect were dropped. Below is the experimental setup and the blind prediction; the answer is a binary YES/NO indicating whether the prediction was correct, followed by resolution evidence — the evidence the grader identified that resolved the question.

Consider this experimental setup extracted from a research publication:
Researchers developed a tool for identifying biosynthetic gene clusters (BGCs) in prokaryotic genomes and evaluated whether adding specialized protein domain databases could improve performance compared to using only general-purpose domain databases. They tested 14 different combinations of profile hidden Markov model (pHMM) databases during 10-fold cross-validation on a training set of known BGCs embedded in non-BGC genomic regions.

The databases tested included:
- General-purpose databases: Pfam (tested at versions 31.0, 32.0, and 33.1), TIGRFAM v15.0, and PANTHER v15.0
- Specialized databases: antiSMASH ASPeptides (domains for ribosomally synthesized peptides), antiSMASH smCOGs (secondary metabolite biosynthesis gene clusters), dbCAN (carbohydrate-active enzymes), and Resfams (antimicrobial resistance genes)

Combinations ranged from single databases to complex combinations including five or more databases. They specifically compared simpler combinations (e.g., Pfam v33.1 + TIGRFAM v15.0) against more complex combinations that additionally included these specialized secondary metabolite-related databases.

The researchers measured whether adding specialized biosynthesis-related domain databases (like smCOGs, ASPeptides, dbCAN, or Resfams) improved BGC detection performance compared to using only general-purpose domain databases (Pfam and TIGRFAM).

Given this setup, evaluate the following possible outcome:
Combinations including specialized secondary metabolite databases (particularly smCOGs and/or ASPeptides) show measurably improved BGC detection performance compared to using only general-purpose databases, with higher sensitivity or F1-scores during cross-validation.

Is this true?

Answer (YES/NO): NO